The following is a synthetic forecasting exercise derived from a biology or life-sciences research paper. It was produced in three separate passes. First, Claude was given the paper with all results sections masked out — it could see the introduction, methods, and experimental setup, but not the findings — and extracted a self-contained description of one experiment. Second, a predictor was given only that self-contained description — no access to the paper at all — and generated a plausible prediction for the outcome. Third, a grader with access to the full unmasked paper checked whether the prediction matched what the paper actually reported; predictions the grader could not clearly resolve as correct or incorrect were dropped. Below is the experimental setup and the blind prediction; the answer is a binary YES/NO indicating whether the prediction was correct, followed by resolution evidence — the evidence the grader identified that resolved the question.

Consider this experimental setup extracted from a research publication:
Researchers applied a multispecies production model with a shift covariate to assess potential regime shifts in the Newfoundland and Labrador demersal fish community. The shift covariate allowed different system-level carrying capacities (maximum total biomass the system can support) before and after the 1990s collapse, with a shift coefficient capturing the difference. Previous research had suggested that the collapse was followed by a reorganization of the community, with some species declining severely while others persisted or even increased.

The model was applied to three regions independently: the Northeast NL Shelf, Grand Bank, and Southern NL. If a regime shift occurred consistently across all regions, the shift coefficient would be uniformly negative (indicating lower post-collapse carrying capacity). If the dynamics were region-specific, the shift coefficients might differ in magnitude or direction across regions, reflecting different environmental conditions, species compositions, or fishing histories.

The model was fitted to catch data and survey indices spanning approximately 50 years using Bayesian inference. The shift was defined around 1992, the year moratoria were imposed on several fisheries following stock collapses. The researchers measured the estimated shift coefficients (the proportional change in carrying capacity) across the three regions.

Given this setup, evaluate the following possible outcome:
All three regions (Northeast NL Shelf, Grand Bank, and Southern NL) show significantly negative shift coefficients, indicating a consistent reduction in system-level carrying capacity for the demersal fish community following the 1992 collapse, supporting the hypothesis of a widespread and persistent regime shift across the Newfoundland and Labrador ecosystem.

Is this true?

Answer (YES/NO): NO